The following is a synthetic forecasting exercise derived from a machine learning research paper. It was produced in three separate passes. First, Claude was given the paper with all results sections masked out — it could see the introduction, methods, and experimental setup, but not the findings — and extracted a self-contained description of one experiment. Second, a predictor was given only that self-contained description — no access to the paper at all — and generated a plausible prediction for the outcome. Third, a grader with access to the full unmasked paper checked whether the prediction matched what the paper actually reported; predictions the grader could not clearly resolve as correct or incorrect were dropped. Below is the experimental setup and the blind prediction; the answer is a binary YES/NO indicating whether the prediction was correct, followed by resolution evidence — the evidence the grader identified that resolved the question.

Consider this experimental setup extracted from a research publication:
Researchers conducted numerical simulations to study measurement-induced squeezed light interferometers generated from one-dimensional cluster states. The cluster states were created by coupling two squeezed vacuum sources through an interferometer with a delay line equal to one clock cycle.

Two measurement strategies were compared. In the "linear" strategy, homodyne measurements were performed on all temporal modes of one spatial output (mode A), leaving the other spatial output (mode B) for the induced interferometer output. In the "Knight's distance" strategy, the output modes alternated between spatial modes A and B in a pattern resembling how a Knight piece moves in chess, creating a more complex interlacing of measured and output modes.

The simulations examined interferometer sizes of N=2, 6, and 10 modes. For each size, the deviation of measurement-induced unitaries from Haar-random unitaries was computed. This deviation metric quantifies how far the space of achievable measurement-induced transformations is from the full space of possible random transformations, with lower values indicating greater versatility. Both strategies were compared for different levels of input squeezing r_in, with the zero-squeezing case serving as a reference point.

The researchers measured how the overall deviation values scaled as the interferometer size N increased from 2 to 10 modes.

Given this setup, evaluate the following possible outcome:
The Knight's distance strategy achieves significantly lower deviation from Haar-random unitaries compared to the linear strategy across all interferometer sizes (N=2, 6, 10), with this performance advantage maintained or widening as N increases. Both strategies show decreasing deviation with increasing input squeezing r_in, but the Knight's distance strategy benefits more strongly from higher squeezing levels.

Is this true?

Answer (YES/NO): NO